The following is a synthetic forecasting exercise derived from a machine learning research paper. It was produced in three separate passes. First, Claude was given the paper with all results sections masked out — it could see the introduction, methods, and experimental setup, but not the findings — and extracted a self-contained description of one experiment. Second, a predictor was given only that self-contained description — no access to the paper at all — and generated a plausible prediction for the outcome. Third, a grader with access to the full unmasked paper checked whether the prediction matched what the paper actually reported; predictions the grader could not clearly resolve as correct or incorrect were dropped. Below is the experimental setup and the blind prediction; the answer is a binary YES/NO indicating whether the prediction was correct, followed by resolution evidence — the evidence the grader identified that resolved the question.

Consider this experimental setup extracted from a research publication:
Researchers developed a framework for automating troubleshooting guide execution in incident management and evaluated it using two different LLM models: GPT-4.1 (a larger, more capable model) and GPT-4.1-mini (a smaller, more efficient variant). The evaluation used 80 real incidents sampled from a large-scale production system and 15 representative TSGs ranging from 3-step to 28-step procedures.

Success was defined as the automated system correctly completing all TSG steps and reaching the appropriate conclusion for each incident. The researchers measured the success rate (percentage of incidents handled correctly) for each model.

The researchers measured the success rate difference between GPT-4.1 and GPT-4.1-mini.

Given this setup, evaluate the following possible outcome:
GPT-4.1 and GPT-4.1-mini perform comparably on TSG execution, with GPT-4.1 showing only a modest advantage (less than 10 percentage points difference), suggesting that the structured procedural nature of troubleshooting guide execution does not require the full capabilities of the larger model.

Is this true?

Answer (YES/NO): NO